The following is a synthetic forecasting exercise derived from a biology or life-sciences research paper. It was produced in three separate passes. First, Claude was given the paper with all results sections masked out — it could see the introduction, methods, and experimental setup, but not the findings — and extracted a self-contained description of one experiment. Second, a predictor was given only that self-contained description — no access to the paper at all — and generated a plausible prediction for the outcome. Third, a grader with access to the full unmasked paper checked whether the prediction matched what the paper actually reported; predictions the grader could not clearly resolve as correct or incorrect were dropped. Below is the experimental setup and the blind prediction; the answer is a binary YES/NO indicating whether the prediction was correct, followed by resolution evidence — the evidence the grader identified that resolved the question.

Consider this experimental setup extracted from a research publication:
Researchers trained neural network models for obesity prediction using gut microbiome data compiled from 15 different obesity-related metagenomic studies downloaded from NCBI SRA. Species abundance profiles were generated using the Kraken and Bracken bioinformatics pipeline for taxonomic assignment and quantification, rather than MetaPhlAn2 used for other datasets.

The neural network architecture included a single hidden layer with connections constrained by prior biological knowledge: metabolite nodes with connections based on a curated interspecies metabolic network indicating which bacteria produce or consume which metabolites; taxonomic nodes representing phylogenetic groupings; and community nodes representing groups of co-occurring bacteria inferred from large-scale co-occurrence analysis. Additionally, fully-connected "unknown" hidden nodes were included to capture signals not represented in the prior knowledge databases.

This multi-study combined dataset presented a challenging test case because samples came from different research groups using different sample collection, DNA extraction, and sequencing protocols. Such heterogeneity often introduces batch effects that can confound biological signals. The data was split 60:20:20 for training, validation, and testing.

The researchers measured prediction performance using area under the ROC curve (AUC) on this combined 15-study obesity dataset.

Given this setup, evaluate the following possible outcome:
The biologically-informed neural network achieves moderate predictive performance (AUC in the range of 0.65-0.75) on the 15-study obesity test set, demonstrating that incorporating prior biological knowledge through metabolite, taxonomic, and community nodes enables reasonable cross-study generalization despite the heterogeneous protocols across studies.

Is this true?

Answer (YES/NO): NO